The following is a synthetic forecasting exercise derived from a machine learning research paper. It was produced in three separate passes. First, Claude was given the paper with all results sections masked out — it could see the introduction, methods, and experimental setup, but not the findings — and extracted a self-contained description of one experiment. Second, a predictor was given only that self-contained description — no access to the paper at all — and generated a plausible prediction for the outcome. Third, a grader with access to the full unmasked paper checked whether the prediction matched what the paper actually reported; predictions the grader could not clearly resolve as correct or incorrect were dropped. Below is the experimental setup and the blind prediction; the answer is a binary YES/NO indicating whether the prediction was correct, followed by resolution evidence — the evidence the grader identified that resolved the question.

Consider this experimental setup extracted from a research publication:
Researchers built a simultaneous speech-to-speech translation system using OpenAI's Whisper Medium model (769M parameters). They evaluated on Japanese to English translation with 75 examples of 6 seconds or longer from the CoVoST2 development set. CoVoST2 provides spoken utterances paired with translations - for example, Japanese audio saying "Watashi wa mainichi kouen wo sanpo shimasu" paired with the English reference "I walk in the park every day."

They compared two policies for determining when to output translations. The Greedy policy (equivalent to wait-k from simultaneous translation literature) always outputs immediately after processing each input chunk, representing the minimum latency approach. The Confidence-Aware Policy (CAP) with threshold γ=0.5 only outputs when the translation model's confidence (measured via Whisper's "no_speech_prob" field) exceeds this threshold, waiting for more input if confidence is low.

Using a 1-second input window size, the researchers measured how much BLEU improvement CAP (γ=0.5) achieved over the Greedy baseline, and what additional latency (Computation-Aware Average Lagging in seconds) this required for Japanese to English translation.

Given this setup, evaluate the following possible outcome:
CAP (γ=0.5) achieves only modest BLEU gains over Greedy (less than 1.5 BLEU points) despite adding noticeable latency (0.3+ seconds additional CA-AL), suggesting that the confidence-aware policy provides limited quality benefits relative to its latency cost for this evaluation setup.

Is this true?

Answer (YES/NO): NO